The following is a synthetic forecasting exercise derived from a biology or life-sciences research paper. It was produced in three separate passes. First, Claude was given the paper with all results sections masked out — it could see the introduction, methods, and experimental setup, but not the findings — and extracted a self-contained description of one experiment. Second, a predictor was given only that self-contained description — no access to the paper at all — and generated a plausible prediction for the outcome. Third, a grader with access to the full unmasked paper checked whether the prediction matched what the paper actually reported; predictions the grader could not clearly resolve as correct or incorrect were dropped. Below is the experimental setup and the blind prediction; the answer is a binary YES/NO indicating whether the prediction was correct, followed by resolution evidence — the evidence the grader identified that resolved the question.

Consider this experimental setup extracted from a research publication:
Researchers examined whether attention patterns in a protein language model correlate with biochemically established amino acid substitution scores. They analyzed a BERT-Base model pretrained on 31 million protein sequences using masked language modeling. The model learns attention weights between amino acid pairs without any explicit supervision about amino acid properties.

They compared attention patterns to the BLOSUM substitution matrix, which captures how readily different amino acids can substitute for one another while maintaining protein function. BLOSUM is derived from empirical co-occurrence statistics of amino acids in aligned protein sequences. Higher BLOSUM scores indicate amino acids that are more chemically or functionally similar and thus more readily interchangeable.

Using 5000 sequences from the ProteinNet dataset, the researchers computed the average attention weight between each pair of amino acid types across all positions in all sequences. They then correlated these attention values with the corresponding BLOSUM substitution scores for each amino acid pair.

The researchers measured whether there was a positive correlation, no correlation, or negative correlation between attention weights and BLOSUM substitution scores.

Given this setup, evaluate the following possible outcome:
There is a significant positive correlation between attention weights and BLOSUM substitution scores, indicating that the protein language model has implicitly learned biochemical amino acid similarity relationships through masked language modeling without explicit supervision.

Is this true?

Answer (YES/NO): YES